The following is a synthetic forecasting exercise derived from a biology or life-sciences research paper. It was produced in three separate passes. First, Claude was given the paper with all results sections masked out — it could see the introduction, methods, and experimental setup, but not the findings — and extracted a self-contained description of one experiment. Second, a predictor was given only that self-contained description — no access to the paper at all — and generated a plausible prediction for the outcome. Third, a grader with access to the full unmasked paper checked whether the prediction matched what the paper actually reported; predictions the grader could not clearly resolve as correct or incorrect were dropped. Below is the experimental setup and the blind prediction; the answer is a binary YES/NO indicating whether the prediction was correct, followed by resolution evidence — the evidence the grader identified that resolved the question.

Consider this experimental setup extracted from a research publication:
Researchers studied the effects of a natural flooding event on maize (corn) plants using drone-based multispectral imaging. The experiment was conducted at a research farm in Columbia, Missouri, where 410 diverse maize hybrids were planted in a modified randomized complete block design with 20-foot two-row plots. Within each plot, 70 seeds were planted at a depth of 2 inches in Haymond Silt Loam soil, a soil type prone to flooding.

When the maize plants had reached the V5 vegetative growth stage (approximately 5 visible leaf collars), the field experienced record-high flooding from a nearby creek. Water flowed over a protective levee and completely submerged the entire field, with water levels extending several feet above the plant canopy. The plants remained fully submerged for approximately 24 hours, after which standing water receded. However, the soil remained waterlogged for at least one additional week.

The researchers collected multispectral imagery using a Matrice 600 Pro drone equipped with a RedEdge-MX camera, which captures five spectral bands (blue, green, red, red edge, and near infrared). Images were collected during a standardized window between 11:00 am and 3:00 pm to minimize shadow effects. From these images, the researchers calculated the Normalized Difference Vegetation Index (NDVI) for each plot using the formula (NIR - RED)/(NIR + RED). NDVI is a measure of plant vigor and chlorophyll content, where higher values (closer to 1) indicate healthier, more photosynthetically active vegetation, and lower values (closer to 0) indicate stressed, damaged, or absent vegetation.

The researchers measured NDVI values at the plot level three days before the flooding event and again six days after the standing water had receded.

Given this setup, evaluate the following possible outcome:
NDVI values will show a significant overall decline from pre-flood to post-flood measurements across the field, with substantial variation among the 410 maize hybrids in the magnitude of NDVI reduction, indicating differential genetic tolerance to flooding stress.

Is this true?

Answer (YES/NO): NO